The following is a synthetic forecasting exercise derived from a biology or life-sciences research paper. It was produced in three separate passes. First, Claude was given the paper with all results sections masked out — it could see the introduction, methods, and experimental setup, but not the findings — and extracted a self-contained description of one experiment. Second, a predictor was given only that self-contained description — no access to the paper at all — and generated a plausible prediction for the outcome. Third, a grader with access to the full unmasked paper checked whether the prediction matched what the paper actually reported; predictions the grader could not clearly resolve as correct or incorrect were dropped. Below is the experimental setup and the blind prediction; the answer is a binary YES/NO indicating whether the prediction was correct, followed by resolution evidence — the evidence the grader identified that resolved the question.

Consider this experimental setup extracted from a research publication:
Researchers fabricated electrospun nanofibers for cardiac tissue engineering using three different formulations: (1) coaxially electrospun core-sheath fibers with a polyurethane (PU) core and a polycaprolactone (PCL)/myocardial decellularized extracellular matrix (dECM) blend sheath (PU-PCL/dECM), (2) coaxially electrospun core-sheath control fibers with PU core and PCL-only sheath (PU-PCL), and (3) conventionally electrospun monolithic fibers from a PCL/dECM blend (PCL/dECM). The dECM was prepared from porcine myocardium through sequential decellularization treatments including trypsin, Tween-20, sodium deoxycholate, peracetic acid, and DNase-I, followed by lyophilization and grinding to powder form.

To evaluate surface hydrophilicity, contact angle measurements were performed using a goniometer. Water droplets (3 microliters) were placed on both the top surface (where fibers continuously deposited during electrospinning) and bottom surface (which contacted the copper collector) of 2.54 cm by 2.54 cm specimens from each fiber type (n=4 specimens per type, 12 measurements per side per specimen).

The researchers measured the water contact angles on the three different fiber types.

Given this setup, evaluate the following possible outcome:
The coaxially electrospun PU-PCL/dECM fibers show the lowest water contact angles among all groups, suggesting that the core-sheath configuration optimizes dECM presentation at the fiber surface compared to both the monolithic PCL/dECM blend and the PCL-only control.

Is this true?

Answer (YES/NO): NO